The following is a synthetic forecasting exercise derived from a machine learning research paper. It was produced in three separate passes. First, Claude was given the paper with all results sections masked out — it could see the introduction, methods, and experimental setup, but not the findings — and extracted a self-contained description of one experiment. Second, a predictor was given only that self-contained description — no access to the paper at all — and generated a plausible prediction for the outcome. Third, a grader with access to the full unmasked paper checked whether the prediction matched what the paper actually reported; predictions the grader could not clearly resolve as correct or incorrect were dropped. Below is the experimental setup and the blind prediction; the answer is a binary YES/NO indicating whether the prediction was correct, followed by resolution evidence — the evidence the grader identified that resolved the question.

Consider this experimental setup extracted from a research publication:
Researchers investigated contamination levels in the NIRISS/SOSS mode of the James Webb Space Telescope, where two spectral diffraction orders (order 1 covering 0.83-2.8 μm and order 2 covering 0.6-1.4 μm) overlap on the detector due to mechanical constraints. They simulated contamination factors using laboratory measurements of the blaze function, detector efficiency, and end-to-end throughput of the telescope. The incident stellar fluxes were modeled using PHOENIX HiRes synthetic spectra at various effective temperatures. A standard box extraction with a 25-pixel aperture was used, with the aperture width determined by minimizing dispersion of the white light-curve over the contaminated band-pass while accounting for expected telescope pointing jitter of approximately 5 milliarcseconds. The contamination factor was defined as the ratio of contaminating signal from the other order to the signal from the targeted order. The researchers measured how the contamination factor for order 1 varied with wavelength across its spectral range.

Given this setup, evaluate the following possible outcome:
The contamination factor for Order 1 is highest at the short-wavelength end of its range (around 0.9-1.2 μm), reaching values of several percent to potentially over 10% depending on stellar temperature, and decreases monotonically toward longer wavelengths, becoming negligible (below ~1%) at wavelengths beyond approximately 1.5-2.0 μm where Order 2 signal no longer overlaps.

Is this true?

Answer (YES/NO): NO